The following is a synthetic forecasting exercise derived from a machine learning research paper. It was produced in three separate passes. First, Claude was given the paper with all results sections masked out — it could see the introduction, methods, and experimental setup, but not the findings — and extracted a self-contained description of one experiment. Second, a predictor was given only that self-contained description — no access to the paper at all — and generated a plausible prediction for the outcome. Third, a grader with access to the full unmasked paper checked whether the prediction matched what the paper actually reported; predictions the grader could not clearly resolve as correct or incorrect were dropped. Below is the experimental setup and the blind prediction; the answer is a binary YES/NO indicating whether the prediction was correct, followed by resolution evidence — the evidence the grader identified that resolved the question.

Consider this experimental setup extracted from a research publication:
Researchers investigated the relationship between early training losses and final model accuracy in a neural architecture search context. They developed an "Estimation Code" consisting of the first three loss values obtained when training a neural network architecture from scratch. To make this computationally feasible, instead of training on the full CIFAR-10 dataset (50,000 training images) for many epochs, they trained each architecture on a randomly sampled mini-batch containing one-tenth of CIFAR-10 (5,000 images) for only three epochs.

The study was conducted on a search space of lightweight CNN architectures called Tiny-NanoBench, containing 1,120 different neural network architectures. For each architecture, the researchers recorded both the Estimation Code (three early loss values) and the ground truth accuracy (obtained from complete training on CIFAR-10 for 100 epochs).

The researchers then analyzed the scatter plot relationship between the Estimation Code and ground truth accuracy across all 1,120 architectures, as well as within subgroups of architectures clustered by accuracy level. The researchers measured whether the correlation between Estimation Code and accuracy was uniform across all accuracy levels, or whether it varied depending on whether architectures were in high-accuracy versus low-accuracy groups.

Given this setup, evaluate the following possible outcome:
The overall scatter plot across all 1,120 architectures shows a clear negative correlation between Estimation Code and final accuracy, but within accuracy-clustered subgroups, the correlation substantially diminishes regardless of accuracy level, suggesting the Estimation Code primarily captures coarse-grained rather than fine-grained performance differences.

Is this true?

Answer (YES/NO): NO